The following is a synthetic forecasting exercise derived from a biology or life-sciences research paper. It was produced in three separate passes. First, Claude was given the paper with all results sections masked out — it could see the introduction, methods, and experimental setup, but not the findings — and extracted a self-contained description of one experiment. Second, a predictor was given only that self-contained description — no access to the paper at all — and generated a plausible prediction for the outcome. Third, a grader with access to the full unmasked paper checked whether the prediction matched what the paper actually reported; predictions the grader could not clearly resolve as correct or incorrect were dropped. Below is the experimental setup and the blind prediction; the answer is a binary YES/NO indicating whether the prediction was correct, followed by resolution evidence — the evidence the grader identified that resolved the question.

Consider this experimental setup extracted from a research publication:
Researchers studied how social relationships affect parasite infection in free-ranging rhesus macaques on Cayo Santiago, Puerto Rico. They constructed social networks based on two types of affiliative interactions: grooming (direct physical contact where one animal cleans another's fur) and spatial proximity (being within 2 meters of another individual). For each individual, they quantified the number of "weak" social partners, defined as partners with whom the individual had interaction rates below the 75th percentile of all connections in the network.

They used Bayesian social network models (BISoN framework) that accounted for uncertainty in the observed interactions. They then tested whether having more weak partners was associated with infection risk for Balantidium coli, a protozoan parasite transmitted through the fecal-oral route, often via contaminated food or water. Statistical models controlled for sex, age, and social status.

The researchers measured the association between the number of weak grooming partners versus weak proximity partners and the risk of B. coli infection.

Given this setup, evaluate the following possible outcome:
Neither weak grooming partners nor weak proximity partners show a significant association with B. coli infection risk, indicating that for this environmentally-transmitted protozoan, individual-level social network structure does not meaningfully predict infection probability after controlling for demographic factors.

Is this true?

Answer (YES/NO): NO